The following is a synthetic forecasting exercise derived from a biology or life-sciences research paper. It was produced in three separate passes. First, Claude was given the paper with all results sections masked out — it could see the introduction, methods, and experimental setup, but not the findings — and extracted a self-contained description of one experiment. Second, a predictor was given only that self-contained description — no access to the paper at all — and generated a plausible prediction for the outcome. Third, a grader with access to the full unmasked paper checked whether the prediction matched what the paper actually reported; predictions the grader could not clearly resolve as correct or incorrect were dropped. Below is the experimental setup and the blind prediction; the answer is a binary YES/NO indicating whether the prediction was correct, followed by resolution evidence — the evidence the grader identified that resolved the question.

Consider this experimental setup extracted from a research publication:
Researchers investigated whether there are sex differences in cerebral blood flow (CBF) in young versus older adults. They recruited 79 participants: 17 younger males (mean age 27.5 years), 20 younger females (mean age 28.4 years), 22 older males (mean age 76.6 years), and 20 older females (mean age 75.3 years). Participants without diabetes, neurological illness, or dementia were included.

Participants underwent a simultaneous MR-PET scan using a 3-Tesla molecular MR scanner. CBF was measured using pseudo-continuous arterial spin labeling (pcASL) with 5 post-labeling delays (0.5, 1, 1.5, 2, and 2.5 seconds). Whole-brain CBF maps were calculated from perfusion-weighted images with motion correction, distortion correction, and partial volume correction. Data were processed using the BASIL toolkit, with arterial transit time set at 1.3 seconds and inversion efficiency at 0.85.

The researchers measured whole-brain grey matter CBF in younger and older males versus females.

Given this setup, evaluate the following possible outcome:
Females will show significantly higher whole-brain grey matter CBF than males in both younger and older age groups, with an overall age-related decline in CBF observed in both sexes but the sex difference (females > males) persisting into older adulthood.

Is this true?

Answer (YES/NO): YES